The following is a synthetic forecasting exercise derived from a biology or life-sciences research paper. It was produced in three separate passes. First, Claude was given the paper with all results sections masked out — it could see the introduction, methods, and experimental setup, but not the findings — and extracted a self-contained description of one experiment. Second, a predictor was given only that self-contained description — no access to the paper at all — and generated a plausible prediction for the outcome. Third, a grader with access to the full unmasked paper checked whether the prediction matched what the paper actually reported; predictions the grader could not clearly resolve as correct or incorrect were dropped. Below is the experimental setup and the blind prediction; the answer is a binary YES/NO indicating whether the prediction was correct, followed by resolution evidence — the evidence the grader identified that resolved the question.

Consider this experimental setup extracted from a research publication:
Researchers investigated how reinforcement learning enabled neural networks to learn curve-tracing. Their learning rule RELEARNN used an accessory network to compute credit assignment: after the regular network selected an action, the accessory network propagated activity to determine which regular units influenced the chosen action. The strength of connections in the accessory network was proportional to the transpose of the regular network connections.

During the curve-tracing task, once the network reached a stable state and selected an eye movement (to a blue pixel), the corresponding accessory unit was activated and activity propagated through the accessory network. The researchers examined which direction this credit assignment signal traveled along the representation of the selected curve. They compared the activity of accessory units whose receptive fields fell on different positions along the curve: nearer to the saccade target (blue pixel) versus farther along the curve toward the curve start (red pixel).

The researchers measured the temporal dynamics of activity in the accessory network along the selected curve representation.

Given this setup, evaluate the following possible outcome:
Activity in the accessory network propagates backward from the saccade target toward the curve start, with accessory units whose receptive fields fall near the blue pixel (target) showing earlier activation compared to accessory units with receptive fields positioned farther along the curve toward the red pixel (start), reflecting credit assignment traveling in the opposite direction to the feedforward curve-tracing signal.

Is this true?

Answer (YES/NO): YES